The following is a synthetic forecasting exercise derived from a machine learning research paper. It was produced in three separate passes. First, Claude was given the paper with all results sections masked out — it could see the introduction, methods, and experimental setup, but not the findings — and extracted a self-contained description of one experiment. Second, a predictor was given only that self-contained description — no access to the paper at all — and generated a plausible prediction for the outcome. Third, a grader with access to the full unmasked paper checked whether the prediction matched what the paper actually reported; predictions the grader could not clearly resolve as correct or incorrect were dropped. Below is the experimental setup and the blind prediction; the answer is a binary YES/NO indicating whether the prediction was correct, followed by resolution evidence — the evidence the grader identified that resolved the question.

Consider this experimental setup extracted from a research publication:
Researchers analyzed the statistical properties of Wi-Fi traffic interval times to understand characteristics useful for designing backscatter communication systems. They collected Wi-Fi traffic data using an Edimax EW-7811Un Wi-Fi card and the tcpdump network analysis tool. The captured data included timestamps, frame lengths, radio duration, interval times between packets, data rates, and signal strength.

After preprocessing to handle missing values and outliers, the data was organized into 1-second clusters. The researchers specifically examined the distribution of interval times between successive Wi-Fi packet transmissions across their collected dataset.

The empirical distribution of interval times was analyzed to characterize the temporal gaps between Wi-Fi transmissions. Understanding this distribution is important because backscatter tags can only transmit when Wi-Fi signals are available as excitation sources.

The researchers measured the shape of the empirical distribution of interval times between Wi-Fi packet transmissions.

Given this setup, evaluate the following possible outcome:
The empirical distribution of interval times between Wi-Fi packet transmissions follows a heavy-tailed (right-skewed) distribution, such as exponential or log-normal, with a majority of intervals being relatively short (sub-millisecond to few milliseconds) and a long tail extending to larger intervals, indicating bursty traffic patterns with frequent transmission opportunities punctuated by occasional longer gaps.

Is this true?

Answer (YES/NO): NO